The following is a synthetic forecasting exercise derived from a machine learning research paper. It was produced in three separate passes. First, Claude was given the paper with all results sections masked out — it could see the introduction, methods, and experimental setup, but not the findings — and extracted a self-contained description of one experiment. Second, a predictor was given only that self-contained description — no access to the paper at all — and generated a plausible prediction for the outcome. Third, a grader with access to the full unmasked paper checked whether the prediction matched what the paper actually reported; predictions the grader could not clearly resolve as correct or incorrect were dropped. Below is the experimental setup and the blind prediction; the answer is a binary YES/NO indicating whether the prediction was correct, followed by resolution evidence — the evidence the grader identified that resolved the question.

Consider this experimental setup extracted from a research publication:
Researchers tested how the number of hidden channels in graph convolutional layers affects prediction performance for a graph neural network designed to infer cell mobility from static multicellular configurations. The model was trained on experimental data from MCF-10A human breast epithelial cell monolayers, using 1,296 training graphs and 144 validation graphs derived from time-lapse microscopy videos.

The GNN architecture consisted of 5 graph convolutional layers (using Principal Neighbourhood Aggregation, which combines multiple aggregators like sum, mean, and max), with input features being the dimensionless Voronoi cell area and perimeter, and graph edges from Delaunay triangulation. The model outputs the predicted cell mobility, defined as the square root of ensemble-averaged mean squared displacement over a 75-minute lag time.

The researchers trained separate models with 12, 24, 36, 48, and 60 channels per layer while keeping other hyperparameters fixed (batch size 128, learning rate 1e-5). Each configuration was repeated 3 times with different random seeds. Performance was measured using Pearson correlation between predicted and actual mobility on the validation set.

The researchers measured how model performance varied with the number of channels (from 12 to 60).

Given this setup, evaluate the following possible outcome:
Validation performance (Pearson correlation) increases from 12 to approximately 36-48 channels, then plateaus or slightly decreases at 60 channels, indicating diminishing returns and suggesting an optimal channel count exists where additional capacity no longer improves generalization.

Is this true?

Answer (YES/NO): NO